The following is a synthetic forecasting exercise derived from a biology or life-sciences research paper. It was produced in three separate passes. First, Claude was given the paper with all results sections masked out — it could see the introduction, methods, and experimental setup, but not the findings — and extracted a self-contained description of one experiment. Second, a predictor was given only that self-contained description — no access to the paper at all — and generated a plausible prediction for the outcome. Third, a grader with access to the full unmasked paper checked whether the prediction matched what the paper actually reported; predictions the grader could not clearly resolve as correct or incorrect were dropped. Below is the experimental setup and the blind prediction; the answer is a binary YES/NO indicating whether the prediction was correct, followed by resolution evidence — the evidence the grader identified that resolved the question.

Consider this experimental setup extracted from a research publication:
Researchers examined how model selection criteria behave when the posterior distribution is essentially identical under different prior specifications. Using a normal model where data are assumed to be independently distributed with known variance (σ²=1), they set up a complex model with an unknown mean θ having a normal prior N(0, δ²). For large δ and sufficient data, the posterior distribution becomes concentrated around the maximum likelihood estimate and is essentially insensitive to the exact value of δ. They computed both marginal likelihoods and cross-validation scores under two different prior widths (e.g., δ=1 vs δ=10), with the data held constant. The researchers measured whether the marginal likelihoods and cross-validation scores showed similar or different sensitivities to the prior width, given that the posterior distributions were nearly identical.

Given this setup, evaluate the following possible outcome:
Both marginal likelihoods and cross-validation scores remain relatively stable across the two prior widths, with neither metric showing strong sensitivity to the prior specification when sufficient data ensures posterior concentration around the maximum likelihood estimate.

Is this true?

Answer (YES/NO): NO